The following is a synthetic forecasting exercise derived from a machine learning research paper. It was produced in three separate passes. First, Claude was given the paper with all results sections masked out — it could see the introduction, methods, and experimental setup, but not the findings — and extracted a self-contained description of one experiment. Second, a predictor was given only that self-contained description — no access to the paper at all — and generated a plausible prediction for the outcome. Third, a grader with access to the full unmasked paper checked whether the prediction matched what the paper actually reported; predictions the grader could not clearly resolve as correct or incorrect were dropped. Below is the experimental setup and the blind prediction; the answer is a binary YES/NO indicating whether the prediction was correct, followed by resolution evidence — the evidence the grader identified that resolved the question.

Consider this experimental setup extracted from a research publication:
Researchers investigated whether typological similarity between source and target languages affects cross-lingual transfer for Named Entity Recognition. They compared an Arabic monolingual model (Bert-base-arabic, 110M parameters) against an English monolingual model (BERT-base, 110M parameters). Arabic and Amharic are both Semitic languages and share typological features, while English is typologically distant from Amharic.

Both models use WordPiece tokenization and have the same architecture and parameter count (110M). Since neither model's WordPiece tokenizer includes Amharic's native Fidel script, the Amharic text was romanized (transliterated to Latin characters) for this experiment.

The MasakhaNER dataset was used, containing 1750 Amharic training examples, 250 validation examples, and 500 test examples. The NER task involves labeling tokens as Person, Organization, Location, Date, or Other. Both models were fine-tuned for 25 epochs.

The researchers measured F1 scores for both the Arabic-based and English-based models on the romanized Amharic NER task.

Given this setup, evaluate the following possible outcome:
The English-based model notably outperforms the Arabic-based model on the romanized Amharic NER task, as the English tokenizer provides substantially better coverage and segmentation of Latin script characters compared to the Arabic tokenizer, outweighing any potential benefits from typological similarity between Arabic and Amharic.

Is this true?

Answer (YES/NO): NO